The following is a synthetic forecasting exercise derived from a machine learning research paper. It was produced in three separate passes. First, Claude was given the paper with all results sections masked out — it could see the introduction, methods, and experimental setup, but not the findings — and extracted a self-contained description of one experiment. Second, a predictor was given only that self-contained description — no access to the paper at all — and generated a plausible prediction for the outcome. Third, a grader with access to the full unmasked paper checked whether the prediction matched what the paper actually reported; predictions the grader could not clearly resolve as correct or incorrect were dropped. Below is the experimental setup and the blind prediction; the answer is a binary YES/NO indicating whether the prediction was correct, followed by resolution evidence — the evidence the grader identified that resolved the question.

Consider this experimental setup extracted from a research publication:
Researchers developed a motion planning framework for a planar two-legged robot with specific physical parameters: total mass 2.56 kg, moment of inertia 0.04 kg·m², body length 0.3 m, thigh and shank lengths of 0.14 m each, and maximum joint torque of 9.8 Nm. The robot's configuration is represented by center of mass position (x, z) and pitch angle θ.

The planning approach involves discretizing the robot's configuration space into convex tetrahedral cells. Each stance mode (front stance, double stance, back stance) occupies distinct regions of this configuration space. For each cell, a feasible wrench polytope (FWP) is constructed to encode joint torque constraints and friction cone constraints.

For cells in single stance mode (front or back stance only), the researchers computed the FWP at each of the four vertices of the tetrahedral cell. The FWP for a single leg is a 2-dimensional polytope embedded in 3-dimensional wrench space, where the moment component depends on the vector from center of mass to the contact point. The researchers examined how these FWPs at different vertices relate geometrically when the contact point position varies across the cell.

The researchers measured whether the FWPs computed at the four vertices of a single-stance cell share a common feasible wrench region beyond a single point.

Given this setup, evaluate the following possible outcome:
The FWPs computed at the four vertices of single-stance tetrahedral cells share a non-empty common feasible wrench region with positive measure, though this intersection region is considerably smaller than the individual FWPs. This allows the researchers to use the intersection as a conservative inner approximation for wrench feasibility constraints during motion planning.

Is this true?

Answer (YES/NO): NO